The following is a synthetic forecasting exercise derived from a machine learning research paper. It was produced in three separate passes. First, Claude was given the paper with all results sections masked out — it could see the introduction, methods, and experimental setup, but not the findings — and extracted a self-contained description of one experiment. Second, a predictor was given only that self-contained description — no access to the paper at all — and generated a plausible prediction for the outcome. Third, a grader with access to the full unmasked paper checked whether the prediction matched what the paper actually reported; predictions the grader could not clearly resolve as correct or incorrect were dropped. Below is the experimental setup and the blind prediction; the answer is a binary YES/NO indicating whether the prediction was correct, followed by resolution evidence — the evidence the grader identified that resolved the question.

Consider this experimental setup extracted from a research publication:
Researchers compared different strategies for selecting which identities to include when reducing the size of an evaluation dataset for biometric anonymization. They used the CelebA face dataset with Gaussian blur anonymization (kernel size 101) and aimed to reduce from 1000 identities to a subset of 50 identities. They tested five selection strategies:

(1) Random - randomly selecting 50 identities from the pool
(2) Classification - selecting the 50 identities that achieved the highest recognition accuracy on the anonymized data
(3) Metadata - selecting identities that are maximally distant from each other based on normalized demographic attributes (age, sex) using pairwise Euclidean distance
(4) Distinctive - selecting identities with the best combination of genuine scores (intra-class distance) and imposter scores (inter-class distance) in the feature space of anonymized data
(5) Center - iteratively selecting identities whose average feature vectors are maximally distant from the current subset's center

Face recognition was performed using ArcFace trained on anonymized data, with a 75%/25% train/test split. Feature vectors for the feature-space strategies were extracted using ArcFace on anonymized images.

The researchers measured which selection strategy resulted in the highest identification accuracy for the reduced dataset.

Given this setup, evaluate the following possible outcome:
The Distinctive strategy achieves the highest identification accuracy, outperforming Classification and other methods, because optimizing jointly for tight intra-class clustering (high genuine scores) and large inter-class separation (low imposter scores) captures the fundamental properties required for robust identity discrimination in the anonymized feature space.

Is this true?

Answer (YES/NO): NO